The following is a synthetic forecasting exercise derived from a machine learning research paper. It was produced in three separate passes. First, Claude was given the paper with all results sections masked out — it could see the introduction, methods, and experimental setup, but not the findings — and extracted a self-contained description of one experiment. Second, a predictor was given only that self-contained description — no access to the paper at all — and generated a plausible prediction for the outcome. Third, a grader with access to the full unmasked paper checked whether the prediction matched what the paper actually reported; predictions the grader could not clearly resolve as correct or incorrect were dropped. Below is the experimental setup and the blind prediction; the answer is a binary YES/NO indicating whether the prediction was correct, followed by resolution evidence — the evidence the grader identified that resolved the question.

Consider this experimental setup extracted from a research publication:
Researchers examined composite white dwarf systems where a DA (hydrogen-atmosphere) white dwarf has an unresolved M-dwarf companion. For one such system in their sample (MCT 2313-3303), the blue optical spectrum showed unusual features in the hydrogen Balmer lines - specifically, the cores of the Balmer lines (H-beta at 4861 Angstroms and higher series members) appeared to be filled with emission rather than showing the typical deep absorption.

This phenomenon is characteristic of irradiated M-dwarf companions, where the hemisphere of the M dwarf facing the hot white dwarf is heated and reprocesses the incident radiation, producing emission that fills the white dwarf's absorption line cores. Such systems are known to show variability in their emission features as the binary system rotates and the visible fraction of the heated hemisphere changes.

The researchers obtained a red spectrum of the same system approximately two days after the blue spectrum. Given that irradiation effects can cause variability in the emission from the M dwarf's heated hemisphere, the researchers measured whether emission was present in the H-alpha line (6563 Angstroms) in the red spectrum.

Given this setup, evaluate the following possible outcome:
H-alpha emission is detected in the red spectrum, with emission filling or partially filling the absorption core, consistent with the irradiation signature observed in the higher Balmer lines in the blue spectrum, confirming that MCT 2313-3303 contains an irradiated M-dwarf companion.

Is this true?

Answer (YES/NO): NO